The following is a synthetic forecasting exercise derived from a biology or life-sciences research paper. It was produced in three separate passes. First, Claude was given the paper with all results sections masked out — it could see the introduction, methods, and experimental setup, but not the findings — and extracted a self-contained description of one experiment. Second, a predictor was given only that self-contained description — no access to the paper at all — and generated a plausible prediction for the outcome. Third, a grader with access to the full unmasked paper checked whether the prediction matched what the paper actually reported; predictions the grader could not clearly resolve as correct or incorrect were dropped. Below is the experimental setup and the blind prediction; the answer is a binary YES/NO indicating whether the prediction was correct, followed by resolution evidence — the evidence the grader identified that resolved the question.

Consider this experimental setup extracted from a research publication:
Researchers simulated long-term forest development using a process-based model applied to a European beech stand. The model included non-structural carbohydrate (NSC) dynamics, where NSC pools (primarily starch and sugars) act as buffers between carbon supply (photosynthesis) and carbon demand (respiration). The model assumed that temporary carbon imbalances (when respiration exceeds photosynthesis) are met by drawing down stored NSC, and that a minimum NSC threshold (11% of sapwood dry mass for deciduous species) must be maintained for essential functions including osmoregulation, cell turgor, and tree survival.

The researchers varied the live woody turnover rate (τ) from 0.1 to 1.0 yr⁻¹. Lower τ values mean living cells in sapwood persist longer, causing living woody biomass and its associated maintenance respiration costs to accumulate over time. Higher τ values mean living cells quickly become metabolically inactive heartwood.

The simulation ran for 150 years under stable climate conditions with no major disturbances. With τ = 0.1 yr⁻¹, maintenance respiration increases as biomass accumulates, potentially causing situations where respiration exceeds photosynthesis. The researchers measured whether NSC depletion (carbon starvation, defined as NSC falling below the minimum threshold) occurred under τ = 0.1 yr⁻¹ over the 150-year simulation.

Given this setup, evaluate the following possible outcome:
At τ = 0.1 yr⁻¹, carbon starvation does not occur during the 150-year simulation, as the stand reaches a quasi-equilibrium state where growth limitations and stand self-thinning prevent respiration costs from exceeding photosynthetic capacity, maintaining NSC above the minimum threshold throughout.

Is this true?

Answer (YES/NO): NO